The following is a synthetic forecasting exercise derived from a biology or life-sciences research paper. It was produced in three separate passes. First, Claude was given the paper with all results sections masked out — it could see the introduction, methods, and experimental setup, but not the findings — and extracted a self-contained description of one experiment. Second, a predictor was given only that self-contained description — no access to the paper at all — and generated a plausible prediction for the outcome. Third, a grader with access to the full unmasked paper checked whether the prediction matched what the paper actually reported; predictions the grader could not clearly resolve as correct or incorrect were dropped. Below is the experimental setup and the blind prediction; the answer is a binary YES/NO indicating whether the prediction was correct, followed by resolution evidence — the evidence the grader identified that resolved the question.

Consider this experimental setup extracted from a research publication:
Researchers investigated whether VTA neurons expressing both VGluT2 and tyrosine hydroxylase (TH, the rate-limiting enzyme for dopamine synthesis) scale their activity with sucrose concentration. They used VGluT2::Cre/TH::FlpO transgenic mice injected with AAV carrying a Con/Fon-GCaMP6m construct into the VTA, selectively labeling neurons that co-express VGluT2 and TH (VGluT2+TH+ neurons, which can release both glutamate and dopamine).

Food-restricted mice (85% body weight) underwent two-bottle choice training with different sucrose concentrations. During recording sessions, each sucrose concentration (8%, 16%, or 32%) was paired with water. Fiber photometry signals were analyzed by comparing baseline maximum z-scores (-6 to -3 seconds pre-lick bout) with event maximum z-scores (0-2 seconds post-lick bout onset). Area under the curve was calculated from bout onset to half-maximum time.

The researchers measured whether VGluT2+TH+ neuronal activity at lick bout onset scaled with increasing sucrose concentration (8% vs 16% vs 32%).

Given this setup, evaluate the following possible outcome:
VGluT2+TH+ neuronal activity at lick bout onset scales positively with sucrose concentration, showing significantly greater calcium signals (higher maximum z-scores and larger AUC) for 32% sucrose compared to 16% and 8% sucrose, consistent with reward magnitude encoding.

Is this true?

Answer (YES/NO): NO